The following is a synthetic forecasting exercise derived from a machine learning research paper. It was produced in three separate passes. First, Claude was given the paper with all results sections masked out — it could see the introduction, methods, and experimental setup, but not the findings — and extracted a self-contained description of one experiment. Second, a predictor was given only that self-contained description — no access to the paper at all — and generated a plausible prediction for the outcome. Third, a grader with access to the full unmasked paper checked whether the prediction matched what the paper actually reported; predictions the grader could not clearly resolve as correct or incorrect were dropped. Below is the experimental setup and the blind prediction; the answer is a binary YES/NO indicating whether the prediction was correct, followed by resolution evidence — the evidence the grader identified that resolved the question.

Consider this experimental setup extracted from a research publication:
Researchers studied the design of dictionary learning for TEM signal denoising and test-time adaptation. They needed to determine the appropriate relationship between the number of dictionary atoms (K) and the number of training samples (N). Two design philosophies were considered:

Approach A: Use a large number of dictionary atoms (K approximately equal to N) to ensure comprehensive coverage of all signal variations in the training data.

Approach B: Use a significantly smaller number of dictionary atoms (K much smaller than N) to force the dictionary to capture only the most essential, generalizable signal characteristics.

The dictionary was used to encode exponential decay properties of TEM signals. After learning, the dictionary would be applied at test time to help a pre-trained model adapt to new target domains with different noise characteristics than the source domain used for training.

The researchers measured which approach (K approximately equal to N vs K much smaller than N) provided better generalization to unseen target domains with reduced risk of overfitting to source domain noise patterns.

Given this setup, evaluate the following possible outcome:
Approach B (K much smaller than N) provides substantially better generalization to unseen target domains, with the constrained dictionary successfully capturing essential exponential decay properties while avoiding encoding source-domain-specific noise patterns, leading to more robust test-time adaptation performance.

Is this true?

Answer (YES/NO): YES